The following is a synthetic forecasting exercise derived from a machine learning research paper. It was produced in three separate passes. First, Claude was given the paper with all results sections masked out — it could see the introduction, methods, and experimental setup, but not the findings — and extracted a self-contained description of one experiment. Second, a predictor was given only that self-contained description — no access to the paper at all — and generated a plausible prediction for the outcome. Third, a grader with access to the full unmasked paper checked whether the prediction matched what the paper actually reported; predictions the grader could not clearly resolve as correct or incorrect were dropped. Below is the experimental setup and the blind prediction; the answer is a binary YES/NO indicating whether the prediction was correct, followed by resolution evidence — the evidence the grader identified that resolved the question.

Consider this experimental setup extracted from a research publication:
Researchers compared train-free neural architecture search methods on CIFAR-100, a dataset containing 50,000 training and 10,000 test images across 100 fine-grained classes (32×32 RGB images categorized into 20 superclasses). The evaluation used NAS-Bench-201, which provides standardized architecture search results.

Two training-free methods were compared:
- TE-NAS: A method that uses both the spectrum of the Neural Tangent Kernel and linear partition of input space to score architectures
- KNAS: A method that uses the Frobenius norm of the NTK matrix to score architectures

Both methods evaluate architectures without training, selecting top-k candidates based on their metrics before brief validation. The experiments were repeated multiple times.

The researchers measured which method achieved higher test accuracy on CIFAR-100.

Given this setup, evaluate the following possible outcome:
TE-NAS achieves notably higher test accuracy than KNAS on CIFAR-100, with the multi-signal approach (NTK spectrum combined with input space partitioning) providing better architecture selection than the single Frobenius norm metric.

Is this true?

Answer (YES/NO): NO